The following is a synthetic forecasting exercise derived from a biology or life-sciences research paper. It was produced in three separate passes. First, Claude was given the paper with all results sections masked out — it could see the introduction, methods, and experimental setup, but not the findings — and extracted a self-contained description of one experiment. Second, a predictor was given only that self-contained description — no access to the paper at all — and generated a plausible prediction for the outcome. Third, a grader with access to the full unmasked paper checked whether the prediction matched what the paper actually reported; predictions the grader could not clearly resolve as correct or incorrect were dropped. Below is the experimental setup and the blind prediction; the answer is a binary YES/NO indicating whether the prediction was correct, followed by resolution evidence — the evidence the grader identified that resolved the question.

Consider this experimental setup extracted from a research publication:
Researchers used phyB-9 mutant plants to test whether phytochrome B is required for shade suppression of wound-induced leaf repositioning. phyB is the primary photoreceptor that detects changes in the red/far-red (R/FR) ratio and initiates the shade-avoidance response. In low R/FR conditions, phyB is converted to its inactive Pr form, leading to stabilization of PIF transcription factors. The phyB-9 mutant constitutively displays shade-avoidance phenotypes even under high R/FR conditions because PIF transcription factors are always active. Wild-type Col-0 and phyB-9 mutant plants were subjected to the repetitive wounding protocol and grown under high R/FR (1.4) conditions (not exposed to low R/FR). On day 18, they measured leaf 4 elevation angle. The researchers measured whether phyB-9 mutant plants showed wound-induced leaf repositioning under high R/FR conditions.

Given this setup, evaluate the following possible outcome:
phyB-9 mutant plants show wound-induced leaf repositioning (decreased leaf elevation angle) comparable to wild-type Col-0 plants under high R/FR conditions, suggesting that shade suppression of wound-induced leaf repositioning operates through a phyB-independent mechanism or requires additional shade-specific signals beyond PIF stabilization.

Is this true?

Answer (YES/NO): NO